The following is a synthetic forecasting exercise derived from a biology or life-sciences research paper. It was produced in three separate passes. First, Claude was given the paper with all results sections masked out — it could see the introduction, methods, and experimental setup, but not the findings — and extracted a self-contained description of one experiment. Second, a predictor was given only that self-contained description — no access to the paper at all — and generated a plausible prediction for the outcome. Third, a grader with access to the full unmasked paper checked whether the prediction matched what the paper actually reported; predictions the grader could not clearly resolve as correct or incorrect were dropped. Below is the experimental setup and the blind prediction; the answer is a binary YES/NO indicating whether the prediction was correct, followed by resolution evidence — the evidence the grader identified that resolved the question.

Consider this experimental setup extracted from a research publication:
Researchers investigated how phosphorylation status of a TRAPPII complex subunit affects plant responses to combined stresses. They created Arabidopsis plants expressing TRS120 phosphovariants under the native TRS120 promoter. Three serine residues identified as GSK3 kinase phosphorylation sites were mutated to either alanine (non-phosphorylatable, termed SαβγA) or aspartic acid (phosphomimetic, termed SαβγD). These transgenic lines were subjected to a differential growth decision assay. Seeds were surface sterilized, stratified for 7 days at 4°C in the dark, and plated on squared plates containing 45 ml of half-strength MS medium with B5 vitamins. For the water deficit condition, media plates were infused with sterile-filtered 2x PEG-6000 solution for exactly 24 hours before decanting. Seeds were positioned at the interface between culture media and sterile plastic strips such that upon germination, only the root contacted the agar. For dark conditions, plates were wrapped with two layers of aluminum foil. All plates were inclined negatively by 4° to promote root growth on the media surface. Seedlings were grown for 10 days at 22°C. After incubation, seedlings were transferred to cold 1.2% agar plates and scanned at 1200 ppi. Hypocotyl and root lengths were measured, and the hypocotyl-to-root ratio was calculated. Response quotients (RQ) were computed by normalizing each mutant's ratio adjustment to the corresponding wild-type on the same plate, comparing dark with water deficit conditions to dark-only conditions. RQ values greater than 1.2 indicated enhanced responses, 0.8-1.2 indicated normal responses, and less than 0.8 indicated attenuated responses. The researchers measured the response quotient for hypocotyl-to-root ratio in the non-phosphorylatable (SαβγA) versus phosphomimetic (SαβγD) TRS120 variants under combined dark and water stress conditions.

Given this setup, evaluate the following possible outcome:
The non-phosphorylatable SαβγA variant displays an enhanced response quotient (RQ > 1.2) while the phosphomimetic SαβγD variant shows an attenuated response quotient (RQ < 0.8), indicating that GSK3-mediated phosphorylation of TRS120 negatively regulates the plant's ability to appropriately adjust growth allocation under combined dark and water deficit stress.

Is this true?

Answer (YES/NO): YES